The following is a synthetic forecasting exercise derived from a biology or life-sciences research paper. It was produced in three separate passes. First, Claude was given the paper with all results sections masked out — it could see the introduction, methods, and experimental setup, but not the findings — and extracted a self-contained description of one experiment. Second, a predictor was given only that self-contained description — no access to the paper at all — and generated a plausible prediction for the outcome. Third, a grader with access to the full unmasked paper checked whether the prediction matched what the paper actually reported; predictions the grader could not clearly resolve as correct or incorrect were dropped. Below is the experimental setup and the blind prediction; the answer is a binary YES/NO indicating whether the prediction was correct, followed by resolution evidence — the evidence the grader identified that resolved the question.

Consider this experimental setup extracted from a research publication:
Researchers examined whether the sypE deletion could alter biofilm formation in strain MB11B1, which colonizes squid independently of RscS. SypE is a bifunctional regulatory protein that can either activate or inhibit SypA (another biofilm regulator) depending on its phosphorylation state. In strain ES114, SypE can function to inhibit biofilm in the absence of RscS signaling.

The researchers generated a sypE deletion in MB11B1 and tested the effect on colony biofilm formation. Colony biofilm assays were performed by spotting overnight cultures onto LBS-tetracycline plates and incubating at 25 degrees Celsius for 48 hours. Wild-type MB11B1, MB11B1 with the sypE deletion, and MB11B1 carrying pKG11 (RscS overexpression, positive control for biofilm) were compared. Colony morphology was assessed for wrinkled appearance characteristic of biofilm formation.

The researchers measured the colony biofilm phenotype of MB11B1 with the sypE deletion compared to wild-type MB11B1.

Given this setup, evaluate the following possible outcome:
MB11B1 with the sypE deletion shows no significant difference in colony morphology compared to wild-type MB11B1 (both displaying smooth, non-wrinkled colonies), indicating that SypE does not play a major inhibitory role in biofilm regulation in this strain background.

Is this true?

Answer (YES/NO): NO